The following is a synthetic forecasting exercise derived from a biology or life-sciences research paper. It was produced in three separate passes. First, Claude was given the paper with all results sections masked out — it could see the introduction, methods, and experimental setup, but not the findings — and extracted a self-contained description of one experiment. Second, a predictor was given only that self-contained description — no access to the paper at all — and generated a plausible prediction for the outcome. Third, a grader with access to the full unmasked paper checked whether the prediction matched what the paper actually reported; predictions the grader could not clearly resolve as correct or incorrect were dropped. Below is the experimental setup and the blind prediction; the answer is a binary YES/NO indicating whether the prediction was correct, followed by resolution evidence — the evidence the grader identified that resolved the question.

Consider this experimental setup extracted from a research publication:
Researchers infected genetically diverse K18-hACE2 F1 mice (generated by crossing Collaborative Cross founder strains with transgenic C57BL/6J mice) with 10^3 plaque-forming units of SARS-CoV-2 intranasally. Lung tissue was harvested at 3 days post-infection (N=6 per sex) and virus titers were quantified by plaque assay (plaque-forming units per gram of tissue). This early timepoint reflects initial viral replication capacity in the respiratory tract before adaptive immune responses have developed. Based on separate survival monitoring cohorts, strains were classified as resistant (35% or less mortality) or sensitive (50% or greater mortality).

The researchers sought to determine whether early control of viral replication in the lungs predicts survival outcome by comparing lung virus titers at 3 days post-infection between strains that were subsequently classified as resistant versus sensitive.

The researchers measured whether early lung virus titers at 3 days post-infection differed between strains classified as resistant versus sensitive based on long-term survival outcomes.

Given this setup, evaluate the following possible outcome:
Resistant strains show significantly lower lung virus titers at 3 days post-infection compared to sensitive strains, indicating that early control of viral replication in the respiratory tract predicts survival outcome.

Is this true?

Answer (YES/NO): NO